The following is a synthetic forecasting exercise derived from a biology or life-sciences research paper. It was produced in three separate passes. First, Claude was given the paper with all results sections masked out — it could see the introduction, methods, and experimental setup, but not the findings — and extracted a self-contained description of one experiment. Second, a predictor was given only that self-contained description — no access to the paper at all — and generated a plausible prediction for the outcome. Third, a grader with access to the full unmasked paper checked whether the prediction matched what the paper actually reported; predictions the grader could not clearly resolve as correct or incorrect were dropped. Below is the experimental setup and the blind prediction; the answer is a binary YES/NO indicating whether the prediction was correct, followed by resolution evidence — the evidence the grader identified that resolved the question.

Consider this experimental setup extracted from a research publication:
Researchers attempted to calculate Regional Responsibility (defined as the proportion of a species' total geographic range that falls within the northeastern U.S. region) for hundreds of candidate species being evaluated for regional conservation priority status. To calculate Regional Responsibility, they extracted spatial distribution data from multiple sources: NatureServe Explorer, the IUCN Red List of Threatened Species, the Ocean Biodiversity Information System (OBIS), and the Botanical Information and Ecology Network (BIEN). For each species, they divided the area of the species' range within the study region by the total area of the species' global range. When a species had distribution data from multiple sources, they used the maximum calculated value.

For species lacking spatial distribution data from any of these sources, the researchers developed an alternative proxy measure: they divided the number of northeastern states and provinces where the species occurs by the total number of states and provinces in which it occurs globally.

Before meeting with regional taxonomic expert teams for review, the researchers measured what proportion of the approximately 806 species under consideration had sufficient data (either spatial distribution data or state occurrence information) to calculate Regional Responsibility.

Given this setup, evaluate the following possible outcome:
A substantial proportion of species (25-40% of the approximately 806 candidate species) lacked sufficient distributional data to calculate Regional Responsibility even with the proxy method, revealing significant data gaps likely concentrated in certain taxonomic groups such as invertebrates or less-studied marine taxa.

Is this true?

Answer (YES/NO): NO